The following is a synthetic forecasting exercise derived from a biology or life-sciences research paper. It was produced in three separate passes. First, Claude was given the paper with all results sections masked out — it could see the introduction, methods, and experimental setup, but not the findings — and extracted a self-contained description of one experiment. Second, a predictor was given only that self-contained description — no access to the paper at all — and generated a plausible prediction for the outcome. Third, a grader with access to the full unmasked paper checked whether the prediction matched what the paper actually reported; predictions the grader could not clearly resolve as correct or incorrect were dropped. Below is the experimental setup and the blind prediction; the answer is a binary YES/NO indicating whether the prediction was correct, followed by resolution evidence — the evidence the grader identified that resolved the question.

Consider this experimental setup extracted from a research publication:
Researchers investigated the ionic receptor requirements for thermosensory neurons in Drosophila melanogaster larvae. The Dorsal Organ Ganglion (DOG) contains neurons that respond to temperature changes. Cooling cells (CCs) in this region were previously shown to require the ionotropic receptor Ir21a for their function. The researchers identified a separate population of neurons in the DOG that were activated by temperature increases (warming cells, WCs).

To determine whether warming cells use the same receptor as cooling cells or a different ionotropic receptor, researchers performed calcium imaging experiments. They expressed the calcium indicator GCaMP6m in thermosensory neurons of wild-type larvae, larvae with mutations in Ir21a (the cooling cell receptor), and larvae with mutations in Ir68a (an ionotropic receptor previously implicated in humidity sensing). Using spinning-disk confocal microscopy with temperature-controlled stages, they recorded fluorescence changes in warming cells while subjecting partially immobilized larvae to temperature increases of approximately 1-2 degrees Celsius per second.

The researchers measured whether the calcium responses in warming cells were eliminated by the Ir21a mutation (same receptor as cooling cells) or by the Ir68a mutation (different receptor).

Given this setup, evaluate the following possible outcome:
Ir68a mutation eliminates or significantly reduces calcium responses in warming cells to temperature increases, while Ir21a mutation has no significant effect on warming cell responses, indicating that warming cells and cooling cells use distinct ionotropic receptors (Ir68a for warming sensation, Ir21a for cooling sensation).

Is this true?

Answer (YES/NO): YES